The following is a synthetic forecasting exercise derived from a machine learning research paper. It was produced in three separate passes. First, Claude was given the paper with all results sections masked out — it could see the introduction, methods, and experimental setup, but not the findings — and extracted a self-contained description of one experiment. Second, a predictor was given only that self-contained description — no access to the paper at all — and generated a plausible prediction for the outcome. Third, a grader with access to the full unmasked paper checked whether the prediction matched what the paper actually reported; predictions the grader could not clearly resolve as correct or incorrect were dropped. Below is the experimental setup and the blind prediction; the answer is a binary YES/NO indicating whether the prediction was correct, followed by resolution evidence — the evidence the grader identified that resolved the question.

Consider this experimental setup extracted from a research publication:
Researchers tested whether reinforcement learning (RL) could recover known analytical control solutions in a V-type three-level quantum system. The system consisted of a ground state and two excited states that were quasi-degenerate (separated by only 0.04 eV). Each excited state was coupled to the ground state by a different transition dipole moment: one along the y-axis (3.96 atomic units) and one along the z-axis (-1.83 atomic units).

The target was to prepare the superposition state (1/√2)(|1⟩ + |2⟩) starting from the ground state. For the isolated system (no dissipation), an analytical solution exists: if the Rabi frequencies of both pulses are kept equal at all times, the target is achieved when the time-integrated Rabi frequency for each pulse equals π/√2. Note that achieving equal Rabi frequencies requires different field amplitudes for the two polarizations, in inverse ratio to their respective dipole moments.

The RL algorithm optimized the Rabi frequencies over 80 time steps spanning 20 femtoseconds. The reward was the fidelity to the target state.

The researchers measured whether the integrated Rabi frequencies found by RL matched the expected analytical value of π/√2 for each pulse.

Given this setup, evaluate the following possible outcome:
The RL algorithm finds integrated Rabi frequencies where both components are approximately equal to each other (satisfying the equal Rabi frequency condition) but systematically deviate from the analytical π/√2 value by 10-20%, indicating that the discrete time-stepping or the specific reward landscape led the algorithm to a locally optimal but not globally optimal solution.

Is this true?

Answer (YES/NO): NO